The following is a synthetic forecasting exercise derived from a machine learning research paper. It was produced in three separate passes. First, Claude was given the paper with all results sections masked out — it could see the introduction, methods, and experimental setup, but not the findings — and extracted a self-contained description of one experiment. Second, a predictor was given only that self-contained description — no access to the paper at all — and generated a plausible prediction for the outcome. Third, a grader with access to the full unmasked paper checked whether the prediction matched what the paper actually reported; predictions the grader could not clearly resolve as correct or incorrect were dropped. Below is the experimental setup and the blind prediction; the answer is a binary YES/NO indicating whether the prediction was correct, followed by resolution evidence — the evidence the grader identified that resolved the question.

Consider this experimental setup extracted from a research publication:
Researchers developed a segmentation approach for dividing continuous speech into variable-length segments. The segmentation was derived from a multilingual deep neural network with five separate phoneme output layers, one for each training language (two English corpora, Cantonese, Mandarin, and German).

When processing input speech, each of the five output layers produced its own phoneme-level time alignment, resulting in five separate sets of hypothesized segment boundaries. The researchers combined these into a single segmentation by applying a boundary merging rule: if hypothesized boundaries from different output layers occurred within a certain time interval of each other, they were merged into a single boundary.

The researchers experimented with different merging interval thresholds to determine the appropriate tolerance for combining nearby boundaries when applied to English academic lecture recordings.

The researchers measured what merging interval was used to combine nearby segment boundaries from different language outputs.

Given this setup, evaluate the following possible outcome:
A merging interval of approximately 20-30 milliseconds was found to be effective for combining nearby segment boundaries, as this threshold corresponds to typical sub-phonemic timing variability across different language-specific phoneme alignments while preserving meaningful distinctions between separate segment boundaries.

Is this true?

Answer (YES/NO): YES